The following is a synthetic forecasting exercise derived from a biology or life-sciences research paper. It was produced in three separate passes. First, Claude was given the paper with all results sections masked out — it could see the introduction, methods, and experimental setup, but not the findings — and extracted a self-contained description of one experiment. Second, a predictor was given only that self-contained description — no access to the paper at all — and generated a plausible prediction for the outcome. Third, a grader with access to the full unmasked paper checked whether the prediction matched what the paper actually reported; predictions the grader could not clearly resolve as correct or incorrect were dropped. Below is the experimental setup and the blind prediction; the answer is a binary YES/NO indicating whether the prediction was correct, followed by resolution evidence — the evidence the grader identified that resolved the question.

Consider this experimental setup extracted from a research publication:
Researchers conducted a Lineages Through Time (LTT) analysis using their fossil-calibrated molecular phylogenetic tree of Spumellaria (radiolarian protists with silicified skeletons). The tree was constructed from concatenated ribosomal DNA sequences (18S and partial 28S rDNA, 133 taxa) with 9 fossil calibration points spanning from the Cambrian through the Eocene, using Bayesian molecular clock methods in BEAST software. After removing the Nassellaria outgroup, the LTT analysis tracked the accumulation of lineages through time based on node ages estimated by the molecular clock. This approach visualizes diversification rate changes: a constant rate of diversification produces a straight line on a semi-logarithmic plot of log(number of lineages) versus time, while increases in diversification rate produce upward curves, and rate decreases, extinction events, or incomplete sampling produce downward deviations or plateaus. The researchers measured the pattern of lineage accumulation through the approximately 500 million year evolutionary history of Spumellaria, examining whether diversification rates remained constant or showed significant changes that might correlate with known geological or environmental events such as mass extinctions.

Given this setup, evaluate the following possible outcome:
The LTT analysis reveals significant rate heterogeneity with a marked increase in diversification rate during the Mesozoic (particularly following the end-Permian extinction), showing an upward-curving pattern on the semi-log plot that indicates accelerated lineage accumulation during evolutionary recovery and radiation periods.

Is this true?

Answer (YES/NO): NO